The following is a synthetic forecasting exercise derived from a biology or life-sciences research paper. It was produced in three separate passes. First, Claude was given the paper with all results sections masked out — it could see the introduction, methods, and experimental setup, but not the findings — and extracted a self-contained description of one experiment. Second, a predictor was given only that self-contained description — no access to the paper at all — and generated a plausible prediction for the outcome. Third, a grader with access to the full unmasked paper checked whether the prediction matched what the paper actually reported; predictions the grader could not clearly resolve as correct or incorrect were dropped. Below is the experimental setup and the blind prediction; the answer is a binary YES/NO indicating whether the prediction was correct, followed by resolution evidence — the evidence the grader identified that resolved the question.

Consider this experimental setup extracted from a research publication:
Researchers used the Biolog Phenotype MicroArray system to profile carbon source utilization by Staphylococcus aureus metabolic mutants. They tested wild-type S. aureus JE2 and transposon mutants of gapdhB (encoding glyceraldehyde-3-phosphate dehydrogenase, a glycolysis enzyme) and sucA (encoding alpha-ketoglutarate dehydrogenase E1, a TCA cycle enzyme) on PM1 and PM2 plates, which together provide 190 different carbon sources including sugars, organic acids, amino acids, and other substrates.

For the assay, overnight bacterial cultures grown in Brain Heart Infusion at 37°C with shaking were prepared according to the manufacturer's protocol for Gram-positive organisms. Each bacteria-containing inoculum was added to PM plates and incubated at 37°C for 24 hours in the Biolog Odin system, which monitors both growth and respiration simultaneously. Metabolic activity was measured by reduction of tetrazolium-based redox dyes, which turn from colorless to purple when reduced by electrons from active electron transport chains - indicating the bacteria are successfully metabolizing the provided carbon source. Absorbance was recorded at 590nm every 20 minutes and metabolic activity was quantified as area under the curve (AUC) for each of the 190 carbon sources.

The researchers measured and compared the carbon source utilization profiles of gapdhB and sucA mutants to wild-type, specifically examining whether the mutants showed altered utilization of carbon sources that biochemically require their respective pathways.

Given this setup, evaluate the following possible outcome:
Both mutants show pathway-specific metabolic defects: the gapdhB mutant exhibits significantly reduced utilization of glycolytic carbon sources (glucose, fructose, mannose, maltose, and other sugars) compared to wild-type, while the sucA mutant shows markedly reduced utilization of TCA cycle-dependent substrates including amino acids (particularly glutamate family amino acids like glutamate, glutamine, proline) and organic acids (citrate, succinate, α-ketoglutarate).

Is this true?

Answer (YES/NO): NO